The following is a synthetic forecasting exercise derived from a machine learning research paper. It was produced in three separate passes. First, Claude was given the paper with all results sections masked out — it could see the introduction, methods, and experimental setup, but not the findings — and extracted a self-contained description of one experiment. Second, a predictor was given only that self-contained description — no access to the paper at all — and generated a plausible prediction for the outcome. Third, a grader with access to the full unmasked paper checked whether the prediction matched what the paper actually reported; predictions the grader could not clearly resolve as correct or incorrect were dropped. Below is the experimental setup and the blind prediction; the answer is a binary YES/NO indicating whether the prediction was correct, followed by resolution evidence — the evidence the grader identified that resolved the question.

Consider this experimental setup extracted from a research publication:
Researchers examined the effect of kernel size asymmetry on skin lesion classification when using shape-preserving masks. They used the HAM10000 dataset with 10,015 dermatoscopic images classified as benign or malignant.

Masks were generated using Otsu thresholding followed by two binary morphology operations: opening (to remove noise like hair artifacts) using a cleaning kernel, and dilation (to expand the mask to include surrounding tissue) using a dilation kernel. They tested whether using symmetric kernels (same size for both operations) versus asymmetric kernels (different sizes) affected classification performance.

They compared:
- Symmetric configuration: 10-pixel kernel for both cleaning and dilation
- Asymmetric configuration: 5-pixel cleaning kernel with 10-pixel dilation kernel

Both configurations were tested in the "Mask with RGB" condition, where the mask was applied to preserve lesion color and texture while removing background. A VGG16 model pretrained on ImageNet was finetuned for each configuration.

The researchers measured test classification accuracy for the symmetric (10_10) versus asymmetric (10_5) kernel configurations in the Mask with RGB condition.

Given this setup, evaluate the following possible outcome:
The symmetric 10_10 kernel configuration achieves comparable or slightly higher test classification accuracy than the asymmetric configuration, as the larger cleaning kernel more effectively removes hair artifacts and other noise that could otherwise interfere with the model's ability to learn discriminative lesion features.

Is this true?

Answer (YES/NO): YES